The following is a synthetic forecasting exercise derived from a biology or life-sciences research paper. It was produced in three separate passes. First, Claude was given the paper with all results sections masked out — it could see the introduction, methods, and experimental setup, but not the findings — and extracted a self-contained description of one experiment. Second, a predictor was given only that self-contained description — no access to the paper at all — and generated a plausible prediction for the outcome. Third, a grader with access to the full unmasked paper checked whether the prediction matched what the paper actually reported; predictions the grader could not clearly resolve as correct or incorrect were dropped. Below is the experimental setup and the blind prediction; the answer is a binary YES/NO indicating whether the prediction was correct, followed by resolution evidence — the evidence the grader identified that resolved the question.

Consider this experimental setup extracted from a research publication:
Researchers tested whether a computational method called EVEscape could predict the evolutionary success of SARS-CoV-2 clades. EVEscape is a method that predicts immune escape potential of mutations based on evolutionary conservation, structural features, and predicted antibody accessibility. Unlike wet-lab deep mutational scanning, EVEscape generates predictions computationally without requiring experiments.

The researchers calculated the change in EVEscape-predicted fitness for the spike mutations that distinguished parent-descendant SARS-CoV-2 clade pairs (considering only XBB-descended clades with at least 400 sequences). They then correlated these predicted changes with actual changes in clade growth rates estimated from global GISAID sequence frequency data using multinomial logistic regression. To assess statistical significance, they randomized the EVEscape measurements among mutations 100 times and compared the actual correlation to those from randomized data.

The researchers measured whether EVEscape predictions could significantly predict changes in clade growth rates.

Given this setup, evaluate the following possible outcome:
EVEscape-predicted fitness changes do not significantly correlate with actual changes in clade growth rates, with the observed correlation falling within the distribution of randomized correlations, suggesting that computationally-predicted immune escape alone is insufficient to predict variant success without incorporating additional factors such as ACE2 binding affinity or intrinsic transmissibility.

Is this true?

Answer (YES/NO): YES